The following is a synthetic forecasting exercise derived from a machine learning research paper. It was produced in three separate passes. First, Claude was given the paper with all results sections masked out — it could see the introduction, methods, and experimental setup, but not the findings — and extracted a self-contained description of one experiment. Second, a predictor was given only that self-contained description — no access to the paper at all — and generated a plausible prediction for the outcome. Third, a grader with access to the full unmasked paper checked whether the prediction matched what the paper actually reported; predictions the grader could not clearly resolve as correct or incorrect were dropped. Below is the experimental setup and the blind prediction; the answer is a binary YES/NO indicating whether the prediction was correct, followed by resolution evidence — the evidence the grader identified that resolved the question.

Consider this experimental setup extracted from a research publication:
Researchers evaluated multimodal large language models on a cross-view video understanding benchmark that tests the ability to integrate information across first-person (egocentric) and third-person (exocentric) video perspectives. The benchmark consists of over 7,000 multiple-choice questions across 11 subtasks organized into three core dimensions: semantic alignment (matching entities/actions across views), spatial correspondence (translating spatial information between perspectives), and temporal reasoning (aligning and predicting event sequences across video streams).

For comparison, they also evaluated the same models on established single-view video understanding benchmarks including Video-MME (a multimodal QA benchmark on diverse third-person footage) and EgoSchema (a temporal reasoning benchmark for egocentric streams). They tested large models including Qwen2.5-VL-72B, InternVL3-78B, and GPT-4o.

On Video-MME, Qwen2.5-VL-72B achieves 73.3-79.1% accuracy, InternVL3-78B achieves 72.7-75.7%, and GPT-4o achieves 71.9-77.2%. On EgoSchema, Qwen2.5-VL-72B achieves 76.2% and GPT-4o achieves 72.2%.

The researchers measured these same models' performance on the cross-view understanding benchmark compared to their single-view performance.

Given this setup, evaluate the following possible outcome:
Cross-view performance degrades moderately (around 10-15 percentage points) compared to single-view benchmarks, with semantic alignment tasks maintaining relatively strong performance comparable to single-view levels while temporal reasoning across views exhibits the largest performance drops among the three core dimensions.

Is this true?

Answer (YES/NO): NO